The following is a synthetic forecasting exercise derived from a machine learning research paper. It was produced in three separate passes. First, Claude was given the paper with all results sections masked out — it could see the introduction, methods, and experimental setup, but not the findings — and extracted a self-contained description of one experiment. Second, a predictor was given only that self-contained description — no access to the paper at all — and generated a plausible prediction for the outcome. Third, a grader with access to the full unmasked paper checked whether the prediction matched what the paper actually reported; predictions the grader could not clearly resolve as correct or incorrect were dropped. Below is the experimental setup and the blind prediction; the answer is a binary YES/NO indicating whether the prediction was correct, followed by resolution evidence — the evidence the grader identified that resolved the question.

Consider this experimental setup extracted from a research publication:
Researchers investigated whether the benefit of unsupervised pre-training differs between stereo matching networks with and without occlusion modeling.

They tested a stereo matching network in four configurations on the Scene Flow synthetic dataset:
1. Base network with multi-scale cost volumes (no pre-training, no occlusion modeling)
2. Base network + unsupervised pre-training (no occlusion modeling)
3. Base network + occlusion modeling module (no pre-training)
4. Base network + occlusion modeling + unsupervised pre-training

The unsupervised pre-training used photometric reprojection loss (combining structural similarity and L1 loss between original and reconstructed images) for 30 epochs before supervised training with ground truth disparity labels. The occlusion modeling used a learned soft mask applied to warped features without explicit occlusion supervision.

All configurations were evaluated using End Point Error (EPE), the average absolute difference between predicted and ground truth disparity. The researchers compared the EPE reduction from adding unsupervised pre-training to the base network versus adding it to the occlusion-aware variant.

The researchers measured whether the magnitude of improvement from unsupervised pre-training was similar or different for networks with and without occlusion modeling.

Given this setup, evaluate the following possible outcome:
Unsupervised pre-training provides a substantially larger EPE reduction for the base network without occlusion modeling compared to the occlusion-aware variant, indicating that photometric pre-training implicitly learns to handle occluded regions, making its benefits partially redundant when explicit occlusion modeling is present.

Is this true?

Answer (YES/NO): YES